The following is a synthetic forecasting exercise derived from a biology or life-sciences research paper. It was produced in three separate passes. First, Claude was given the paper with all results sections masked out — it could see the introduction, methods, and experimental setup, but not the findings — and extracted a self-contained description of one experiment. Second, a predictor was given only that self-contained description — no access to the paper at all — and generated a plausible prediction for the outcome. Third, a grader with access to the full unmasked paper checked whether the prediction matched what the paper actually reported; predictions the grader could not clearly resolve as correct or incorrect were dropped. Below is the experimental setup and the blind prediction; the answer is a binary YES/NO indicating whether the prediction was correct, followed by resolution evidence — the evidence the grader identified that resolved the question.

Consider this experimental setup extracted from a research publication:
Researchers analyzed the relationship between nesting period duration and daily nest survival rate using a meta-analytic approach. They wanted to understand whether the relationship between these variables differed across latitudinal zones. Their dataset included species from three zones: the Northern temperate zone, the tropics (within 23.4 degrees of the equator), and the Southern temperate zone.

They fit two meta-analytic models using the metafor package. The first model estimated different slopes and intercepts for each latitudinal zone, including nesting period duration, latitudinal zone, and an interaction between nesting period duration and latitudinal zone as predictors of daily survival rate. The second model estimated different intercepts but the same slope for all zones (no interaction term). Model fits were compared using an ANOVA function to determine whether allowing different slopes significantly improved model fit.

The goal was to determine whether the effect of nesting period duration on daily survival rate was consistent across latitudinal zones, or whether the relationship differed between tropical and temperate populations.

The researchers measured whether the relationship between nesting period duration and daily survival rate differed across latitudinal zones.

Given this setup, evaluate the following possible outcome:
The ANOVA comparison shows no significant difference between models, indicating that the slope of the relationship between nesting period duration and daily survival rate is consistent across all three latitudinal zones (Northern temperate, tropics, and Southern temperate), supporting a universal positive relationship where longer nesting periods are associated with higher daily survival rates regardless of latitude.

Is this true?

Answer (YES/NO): YES